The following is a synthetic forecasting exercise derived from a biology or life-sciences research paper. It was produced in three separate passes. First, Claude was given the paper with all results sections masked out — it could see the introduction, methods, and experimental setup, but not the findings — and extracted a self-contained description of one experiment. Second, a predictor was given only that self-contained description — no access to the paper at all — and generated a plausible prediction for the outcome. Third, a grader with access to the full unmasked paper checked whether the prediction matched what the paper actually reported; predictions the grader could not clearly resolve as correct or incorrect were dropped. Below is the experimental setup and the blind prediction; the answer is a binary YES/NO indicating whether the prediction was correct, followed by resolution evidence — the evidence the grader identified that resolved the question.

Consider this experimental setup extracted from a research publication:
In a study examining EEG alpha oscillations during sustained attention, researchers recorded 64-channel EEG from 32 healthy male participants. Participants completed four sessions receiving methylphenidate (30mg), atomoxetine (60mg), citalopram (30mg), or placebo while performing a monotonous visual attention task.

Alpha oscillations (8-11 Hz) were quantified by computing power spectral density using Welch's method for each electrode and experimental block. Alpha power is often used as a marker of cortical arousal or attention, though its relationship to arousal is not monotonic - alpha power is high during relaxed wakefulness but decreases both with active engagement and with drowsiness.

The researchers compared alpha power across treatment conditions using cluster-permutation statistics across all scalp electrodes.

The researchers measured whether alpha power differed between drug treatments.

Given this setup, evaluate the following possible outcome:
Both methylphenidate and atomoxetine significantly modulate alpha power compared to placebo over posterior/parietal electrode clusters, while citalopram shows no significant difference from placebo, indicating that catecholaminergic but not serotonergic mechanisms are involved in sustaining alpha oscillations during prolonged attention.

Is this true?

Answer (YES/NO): NO